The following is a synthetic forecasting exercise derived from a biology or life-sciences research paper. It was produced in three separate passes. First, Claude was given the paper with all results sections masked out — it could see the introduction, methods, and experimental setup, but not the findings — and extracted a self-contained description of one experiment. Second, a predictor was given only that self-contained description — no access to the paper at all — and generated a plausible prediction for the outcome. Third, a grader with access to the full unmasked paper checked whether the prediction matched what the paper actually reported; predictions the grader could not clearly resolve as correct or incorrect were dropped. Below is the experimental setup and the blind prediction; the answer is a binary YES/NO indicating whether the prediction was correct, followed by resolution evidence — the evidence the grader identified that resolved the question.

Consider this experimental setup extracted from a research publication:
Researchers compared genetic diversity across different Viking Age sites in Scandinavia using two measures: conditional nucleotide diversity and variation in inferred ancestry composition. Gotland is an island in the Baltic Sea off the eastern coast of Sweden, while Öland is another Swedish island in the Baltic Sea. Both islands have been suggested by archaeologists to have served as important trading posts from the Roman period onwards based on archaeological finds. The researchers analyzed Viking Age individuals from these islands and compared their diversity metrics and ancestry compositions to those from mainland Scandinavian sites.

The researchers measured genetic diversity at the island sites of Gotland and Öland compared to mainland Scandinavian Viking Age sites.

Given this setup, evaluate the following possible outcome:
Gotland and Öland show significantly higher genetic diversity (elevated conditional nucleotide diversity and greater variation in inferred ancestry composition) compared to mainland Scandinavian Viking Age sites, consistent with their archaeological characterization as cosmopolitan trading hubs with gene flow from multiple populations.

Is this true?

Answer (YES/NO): YES